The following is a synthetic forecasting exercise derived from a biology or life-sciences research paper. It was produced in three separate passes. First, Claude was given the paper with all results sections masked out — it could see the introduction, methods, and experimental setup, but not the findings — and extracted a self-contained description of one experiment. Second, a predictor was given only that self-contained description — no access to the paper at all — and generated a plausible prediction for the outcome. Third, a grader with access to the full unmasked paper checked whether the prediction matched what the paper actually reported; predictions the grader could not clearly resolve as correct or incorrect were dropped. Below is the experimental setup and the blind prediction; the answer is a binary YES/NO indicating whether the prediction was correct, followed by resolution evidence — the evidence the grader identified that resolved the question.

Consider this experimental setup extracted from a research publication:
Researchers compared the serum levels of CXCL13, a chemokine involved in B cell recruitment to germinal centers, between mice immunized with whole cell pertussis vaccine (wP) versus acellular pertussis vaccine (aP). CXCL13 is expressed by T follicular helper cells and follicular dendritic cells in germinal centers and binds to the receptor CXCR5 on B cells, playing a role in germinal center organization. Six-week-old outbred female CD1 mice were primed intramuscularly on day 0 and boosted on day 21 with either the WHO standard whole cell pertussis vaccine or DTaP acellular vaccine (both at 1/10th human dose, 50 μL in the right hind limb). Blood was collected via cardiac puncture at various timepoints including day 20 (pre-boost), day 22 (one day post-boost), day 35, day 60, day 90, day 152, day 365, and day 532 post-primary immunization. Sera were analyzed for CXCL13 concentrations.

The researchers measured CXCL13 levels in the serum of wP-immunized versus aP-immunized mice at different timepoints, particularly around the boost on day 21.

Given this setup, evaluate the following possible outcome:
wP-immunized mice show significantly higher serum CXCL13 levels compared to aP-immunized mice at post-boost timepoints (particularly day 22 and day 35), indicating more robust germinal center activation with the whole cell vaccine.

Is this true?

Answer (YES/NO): NO